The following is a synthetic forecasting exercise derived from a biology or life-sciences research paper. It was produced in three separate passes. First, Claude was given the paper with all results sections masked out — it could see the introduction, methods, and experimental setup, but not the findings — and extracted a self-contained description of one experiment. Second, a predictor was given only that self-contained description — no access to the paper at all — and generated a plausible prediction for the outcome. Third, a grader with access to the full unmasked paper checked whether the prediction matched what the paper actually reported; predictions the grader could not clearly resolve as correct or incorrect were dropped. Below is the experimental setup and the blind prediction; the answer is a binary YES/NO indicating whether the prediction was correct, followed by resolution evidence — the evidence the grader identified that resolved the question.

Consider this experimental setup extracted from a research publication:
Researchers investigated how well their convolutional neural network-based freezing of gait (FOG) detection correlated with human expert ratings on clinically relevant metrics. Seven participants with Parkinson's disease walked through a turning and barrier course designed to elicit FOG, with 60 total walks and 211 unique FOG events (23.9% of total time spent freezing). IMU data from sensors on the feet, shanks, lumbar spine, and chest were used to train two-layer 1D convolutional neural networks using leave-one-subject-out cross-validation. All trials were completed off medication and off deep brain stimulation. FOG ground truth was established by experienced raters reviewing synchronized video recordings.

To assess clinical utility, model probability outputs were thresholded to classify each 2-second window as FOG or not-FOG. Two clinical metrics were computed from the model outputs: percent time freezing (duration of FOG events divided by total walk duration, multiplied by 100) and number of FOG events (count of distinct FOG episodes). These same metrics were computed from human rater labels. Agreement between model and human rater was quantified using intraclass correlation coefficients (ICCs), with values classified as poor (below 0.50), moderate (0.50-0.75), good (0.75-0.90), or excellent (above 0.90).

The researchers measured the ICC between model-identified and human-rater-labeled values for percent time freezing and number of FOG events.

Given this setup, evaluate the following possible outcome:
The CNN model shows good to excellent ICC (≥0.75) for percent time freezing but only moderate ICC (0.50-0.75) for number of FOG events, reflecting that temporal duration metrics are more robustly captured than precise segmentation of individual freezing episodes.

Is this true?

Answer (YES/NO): NO